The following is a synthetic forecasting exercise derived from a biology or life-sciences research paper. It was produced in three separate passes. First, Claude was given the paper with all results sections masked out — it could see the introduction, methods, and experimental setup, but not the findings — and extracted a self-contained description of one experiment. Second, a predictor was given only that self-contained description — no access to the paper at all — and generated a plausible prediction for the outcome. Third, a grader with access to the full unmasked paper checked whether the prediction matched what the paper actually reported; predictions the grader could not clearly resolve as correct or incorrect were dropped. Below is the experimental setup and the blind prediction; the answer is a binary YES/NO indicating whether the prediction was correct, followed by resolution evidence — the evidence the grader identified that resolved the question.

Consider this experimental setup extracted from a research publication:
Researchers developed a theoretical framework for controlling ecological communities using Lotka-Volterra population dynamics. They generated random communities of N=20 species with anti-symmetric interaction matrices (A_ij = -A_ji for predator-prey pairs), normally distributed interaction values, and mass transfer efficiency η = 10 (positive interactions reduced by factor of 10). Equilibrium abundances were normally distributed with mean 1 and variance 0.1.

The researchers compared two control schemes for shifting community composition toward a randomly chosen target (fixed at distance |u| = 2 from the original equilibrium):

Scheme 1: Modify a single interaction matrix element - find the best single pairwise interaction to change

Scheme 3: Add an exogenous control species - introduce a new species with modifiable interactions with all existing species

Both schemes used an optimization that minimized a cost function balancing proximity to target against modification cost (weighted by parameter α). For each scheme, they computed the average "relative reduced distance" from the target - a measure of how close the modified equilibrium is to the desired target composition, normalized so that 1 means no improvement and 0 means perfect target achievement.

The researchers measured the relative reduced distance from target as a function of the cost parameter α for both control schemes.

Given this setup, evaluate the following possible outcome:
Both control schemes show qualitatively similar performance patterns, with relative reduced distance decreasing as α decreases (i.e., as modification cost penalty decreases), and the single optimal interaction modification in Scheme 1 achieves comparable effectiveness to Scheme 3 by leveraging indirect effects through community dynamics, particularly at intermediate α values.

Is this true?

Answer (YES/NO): NO